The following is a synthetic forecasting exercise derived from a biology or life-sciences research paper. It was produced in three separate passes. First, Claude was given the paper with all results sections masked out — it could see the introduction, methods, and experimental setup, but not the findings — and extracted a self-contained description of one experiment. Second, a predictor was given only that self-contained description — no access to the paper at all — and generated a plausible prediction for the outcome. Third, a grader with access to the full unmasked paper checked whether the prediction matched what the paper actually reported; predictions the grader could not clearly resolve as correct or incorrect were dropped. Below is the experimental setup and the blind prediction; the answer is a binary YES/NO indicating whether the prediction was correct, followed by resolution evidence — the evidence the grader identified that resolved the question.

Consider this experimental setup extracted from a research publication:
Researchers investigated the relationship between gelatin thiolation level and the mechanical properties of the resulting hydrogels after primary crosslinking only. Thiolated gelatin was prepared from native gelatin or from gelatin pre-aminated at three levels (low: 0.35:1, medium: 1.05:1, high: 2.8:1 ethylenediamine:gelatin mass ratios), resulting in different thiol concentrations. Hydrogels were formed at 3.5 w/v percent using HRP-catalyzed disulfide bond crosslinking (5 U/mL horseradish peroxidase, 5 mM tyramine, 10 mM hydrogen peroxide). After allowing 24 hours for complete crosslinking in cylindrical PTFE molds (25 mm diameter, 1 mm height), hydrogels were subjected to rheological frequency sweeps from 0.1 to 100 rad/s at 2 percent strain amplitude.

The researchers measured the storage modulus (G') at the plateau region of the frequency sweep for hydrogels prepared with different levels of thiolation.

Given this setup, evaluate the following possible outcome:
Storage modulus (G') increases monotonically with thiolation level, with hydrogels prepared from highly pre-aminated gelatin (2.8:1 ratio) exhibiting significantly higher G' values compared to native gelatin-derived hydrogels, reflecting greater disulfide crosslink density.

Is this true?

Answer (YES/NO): NO